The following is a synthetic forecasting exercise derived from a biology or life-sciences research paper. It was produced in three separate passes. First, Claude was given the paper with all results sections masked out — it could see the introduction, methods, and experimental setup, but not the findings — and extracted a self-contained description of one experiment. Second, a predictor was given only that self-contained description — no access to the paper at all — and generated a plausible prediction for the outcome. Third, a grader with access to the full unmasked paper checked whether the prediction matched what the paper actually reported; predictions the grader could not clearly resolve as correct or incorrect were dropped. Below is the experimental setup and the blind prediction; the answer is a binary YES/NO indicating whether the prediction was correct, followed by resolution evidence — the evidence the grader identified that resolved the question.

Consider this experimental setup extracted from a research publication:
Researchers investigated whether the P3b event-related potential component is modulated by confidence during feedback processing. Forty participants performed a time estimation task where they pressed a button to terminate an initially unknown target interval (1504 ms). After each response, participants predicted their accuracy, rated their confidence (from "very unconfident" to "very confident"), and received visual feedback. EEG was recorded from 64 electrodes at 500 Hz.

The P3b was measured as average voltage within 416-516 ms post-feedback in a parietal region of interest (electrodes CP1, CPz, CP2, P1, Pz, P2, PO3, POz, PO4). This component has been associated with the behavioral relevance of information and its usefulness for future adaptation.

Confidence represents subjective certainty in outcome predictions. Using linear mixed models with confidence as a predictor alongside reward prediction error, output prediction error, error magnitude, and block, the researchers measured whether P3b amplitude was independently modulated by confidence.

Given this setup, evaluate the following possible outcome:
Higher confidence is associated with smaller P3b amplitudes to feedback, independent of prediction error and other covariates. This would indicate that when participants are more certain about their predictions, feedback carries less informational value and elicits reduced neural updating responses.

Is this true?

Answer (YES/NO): NO